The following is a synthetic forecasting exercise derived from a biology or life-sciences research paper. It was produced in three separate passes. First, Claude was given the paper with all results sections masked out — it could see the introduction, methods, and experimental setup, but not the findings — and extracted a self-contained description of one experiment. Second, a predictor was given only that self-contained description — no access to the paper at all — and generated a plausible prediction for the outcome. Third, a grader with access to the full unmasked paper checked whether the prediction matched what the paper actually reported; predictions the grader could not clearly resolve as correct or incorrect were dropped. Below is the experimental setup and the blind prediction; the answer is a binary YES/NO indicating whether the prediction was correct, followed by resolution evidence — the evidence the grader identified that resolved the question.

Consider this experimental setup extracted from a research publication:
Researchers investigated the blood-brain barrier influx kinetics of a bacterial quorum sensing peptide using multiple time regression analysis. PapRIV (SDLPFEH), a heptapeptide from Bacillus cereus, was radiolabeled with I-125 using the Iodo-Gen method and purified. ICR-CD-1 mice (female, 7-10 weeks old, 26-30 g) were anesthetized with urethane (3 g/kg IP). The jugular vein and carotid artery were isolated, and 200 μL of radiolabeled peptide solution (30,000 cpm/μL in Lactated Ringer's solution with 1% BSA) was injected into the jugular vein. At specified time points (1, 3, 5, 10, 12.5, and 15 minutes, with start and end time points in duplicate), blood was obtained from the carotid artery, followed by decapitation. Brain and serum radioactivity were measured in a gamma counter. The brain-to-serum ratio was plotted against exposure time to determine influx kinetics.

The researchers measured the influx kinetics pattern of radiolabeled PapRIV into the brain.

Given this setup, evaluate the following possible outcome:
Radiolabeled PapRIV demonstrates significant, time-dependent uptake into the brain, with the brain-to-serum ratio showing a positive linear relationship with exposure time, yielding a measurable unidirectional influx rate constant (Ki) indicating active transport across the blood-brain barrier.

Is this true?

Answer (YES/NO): NO